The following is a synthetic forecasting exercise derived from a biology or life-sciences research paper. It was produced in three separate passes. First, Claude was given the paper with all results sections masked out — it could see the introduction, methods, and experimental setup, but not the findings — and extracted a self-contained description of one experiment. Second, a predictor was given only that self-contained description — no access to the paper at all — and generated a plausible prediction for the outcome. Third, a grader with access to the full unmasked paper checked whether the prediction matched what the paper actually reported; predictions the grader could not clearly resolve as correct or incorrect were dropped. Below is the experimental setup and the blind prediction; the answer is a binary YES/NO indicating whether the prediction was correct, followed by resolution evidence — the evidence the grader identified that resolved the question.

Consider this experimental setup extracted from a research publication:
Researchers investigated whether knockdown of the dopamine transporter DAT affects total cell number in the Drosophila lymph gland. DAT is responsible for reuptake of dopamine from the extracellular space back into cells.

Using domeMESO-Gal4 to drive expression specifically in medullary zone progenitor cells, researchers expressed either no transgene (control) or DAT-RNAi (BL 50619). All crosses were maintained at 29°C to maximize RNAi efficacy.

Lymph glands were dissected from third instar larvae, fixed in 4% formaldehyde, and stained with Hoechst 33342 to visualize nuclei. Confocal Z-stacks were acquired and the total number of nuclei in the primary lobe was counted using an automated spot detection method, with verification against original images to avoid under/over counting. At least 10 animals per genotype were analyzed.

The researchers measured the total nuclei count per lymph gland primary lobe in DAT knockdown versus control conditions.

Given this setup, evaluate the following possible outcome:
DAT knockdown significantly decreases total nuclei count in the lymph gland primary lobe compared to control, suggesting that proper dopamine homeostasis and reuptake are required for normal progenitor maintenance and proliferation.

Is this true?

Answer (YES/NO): YES